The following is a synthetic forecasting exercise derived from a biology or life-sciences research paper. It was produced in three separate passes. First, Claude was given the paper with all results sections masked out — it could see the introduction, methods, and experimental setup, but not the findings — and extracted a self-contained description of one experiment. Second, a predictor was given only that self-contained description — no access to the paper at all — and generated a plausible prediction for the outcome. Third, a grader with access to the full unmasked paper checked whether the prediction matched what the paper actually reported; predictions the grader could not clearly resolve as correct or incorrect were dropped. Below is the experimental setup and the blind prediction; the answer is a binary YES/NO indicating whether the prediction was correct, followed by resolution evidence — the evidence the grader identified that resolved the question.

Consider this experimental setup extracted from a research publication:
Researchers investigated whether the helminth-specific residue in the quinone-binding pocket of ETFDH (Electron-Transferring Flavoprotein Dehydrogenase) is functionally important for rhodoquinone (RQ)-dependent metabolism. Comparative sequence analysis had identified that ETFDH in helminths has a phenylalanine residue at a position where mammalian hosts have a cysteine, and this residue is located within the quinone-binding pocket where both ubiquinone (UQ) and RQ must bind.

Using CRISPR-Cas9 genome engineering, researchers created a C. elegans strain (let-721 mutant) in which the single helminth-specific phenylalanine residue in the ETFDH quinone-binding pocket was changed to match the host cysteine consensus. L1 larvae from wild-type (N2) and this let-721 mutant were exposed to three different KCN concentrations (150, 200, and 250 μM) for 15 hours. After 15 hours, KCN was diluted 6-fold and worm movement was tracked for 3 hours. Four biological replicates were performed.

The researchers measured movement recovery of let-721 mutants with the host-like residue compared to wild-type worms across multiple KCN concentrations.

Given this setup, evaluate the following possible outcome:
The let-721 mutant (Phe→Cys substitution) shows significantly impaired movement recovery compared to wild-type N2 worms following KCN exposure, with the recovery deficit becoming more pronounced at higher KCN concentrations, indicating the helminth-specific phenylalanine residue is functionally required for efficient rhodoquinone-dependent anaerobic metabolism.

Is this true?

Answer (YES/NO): NO